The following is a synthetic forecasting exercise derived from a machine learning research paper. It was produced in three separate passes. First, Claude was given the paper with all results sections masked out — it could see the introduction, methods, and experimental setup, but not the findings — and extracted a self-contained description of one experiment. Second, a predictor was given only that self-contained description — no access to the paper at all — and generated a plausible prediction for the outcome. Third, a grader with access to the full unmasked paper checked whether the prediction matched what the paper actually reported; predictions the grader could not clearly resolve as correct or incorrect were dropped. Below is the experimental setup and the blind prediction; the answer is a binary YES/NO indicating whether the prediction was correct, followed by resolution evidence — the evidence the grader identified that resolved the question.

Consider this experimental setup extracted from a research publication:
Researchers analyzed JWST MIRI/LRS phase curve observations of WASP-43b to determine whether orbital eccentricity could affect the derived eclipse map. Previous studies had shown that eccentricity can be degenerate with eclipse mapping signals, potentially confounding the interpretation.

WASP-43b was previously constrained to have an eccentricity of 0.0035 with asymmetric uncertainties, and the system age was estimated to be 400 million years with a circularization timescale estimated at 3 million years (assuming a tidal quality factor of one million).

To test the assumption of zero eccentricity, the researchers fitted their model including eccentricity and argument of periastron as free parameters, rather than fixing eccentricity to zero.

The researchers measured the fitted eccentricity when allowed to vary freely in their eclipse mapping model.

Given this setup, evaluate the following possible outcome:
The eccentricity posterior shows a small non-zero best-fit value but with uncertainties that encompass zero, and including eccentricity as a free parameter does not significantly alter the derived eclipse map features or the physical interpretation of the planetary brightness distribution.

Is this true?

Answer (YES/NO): NO